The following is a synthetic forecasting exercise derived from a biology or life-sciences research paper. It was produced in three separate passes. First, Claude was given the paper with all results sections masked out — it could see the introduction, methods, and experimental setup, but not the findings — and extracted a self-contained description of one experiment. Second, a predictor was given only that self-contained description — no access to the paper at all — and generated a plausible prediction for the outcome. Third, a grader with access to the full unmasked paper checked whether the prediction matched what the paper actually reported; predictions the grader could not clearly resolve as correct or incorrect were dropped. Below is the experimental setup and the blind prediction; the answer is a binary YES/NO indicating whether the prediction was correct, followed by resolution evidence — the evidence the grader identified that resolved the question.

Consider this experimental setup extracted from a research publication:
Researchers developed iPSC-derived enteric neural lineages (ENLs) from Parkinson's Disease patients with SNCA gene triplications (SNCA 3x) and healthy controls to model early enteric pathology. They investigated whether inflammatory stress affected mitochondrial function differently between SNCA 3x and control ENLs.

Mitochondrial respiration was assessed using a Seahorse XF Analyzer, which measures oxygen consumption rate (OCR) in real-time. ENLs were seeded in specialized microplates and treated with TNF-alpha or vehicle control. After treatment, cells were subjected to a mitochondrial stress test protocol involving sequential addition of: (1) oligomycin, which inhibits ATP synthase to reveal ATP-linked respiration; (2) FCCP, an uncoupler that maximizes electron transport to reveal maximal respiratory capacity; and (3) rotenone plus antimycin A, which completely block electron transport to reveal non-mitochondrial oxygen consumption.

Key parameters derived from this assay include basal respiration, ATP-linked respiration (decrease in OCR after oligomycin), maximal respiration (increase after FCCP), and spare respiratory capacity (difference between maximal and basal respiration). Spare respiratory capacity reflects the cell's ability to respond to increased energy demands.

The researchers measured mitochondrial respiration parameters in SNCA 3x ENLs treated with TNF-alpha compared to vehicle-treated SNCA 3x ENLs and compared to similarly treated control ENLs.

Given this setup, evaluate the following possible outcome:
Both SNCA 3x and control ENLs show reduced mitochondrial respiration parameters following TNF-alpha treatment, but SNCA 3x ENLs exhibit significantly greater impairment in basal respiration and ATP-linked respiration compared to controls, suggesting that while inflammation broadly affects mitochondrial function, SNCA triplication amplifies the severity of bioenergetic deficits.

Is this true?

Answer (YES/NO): NO